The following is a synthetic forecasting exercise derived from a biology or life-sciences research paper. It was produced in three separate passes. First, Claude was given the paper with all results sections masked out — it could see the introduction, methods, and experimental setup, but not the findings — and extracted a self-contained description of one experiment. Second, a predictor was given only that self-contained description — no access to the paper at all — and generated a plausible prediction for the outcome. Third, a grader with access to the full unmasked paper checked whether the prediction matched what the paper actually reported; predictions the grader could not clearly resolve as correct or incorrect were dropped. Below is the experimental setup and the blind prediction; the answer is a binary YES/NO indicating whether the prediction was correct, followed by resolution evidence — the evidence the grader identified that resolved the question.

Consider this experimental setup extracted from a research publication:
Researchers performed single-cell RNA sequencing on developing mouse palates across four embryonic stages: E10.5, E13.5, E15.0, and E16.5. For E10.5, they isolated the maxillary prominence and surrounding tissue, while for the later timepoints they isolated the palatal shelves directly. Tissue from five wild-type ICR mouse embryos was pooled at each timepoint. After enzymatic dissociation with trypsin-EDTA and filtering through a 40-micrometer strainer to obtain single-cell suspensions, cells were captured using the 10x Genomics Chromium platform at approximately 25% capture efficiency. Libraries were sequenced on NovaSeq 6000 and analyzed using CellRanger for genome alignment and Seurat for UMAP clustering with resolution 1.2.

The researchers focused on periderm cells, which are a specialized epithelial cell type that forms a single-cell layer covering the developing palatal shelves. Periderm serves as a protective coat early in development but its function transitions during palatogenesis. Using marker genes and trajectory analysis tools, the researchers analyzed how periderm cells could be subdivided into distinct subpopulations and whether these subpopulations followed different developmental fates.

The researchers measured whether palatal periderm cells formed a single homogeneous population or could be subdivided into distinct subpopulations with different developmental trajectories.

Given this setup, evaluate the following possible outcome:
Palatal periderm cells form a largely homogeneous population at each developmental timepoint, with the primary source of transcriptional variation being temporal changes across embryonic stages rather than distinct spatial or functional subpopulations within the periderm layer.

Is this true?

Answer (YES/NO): NO